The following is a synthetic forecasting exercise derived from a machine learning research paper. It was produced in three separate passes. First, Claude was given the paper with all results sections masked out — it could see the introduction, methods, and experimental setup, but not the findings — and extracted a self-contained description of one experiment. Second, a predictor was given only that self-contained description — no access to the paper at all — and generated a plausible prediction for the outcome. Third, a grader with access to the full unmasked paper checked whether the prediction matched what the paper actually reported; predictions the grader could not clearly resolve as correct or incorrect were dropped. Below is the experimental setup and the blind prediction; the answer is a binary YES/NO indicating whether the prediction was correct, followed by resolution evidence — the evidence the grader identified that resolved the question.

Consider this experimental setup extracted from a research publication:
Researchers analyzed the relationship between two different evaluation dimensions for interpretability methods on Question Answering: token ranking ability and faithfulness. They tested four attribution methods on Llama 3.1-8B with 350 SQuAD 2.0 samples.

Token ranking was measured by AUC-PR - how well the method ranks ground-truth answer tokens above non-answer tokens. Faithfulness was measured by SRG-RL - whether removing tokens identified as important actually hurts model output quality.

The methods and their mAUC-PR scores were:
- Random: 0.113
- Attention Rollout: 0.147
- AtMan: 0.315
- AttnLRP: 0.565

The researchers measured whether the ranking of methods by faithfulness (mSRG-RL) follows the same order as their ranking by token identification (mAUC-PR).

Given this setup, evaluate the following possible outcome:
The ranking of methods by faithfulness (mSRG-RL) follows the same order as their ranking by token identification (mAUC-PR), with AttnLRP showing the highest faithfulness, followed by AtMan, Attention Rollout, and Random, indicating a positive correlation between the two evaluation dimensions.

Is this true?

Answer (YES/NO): NO